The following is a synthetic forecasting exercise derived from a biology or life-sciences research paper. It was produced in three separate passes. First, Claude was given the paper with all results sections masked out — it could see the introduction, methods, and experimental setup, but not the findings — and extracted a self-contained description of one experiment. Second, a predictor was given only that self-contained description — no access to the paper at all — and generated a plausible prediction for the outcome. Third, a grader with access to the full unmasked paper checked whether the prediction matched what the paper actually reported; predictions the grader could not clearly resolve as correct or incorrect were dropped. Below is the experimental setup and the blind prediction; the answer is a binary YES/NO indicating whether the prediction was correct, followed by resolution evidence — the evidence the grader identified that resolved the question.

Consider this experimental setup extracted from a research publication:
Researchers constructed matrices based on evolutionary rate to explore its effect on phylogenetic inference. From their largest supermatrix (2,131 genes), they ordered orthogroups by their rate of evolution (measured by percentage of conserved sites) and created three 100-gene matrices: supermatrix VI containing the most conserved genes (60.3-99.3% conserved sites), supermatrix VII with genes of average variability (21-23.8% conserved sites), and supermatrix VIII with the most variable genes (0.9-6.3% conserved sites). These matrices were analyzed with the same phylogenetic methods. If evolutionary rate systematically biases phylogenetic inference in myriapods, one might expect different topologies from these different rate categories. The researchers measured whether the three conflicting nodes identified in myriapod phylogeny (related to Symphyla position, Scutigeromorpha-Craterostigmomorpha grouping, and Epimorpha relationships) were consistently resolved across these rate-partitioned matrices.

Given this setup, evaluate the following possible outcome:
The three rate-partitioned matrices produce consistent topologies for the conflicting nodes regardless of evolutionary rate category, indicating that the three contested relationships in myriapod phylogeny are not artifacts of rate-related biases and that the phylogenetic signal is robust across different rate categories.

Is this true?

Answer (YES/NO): YES